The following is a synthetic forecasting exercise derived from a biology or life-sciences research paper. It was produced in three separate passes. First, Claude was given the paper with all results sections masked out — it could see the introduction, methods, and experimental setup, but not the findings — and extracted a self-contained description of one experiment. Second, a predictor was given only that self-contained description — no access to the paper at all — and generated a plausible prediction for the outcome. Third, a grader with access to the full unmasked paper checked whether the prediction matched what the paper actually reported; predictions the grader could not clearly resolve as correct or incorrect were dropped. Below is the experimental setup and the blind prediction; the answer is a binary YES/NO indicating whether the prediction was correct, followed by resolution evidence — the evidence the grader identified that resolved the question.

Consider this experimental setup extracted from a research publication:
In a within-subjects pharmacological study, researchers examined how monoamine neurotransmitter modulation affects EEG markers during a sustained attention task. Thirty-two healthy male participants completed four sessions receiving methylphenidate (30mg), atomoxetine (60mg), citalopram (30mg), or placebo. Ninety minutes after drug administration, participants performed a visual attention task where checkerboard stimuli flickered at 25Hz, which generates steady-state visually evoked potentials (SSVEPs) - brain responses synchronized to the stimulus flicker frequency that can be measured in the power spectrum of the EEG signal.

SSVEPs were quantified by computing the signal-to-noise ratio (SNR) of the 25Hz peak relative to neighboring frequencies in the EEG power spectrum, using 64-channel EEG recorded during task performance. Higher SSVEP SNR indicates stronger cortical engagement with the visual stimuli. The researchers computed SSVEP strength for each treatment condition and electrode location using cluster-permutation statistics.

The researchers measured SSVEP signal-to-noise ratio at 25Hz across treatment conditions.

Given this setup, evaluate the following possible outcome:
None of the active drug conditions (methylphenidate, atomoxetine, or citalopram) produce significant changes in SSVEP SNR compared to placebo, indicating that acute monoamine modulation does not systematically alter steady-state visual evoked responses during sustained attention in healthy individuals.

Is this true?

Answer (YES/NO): NO